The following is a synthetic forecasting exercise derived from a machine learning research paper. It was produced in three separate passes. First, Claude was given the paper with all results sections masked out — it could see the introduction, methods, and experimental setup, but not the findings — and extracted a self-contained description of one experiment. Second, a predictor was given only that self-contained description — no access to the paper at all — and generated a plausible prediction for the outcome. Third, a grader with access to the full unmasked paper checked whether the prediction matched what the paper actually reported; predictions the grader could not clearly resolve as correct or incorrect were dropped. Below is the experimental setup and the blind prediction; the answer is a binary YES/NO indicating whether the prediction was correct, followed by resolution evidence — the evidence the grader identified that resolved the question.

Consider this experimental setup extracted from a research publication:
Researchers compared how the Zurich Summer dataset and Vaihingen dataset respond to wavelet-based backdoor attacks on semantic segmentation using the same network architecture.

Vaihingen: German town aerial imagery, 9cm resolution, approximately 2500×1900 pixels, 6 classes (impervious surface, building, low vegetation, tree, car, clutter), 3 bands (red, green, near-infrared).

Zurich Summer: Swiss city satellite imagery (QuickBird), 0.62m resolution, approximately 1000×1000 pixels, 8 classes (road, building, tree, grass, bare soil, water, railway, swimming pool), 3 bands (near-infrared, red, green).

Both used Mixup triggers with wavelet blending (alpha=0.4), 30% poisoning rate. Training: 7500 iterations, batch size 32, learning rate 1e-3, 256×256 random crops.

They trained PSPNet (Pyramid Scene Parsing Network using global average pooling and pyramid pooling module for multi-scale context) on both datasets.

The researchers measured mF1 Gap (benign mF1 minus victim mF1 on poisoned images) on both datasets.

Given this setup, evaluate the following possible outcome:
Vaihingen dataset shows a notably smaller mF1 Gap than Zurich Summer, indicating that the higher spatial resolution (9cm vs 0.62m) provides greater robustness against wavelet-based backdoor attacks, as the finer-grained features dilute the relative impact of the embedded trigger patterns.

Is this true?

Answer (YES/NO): NO